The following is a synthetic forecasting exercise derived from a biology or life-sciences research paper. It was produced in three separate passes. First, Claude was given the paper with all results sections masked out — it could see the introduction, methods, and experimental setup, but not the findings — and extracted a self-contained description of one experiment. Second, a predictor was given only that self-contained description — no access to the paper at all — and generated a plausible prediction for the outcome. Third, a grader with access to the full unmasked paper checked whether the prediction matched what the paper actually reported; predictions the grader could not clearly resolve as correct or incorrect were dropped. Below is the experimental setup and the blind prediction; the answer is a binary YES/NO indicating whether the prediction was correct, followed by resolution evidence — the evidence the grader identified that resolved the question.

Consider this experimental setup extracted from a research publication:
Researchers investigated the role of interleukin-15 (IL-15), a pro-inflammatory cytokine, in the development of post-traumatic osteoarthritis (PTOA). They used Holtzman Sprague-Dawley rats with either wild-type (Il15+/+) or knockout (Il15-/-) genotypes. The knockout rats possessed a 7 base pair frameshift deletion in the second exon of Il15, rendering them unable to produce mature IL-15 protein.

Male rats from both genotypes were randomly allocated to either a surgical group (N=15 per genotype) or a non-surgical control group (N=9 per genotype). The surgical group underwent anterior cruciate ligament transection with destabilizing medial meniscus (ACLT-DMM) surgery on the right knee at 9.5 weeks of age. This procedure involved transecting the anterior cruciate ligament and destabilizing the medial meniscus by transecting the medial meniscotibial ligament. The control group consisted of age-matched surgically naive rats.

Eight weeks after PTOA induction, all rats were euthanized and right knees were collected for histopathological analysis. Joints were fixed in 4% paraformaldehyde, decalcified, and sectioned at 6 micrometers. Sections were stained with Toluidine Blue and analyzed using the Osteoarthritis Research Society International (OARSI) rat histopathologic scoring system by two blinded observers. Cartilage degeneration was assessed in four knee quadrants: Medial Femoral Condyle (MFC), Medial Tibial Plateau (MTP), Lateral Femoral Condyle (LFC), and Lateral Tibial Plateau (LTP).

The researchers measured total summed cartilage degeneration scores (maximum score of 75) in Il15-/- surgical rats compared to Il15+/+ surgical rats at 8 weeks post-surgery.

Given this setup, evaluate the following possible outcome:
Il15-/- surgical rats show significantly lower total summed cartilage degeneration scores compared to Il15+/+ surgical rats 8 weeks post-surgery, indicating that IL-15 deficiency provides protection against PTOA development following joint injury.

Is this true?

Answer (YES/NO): NO